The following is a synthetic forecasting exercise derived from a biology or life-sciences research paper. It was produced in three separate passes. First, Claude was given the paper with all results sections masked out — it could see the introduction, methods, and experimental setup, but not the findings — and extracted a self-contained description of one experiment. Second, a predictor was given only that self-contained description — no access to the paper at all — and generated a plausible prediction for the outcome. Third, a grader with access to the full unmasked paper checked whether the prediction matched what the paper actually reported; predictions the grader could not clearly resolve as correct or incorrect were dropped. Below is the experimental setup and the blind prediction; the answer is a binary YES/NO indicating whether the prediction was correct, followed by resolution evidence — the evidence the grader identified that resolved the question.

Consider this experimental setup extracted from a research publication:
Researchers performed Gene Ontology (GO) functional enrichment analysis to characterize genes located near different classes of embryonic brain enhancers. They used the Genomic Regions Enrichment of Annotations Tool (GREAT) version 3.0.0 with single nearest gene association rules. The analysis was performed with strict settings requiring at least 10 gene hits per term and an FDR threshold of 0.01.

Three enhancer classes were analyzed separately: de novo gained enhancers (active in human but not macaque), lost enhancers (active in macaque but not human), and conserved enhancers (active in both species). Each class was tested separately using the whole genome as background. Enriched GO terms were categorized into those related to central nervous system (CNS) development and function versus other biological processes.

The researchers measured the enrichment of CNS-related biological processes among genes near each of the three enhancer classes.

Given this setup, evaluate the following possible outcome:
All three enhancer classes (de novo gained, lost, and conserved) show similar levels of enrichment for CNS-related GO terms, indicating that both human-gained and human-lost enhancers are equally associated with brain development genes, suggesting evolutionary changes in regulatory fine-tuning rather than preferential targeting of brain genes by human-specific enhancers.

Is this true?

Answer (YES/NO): NO